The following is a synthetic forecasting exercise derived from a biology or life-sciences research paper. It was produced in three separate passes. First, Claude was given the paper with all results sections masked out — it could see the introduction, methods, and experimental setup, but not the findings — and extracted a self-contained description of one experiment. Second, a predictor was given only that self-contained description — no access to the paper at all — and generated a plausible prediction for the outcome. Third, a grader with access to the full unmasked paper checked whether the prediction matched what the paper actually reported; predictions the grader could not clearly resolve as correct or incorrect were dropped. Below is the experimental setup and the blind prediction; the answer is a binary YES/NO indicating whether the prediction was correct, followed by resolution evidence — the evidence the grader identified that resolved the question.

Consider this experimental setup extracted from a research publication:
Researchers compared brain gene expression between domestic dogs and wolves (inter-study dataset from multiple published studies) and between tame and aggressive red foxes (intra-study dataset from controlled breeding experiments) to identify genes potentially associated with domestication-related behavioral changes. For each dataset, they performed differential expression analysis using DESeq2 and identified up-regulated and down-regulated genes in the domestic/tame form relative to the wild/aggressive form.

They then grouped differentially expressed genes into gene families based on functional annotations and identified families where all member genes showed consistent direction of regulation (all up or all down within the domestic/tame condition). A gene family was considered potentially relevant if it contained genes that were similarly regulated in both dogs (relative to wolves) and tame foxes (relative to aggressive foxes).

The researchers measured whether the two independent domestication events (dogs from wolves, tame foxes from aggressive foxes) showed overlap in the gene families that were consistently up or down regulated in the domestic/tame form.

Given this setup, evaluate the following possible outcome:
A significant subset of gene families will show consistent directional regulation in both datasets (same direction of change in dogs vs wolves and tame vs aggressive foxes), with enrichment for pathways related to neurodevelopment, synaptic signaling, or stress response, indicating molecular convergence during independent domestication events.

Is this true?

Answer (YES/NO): NO